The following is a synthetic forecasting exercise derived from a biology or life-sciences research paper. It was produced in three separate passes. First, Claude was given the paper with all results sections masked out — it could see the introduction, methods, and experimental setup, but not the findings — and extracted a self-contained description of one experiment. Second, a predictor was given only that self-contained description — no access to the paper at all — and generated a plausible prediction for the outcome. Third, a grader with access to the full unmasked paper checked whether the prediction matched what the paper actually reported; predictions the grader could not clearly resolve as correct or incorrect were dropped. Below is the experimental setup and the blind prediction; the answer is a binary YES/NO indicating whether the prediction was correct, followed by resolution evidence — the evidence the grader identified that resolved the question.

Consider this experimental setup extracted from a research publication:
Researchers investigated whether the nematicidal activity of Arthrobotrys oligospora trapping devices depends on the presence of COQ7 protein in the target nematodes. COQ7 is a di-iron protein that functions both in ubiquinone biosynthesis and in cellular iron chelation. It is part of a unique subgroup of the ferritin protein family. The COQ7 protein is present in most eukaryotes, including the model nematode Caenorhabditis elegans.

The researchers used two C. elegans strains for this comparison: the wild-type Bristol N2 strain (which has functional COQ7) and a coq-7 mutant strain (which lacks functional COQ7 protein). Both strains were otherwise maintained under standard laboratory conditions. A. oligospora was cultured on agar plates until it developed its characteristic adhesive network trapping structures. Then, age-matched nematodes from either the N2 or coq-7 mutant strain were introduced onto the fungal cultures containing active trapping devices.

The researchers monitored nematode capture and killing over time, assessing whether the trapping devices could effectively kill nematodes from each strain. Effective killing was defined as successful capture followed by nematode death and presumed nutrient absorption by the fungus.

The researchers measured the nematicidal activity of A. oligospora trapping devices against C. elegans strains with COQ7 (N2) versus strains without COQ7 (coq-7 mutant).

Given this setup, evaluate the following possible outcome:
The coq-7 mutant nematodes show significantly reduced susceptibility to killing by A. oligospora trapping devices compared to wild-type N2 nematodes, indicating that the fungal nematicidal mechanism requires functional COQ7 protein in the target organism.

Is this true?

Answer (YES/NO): YES